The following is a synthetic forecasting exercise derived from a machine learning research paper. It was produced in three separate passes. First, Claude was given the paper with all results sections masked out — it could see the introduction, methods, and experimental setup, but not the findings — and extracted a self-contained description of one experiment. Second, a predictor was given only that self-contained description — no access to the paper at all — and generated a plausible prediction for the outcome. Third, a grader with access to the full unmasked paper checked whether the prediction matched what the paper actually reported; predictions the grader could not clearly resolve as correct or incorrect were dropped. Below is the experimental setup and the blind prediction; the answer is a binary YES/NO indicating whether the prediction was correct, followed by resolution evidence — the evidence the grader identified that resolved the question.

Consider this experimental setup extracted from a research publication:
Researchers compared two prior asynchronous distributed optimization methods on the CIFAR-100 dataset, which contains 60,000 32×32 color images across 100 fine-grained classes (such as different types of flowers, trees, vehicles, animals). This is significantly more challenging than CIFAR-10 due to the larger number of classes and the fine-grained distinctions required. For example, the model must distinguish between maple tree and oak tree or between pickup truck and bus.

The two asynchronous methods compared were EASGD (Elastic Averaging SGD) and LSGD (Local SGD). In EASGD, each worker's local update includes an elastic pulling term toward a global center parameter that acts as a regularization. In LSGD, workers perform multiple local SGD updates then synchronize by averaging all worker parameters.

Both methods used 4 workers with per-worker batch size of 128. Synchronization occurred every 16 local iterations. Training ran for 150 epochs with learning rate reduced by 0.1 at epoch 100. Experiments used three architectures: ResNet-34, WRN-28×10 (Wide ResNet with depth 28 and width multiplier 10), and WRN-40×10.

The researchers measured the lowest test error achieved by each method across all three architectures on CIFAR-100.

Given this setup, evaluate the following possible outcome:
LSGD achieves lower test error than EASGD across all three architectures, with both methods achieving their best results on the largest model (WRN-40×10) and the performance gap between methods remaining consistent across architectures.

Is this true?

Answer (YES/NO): NO